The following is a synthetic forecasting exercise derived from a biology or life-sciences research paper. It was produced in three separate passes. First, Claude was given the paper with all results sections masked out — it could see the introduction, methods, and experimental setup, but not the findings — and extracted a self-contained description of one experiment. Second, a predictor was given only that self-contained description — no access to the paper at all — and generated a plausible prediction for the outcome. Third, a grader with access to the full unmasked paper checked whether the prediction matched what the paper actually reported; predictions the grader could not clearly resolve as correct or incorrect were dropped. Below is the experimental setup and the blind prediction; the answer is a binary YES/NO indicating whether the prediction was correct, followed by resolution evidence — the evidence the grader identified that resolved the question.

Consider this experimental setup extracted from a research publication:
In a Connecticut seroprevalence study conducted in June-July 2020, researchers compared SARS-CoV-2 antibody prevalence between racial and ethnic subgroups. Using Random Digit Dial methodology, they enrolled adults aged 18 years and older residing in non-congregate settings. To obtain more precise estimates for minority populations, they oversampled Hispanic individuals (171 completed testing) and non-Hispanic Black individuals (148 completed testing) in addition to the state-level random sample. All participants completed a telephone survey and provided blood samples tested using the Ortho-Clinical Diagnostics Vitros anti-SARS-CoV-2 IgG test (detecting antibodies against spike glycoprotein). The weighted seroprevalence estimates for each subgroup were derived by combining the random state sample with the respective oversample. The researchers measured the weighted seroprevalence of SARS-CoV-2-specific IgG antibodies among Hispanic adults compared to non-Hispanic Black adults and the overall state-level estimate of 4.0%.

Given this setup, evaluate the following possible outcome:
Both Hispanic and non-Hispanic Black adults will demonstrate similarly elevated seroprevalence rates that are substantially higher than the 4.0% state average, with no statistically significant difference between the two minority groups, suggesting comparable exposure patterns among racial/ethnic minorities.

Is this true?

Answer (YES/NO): NO